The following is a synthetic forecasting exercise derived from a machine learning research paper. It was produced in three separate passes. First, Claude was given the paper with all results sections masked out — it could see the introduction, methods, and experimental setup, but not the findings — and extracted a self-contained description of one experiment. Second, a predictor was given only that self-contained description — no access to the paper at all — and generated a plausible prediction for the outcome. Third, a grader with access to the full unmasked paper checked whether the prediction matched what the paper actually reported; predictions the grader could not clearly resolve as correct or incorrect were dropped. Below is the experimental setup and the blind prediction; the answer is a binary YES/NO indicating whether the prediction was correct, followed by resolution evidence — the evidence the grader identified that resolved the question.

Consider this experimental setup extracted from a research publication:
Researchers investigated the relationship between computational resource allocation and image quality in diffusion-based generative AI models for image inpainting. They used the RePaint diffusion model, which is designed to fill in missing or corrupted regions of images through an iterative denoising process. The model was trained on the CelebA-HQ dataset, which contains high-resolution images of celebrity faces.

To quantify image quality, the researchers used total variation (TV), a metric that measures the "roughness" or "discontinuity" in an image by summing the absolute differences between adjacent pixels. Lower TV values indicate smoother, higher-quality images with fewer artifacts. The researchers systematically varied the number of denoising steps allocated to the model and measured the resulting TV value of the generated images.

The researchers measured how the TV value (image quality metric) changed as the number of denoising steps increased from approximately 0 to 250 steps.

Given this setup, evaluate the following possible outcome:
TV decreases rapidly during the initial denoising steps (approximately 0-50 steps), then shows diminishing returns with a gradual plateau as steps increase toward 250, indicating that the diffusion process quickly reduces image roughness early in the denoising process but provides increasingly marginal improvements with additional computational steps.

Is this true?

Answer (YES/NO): NO